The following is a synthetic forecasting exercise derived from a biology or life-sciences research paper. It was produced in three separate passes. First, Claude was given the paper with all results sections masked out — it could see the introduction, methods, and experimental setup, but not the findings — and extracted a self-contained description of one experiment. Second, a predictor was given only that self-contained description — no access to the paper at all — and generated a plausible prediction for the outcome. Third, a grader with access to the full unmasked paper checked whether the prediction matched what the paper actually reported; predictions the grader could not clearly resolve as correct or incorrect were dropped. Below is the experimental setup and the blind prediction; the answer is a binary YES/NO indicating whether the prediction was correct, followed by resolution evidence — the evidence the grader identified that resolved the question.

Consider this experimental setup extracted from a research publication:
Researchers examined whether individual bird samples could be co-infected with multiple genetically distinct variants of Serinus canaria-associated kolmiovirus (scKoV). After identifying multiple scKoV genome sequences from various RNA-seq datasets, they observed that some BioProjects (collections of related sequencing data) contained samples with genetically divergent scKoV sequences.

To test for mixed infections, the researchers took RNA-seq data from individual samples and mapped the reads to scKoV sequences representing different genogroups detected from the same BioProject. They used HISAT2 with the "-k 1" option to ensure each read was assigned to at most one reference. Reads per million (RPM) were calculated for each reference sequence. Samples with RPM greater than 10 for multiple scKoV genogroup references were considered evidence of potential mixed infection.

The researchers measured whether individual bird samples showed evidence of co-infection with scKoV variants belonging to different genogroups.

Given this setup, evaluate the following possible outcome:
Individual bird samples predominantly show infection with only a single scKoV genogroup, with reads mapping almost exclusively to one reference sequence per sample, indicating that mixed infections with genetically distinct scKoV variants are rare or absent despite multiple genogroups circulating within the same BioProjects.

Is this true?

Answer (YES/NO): NO